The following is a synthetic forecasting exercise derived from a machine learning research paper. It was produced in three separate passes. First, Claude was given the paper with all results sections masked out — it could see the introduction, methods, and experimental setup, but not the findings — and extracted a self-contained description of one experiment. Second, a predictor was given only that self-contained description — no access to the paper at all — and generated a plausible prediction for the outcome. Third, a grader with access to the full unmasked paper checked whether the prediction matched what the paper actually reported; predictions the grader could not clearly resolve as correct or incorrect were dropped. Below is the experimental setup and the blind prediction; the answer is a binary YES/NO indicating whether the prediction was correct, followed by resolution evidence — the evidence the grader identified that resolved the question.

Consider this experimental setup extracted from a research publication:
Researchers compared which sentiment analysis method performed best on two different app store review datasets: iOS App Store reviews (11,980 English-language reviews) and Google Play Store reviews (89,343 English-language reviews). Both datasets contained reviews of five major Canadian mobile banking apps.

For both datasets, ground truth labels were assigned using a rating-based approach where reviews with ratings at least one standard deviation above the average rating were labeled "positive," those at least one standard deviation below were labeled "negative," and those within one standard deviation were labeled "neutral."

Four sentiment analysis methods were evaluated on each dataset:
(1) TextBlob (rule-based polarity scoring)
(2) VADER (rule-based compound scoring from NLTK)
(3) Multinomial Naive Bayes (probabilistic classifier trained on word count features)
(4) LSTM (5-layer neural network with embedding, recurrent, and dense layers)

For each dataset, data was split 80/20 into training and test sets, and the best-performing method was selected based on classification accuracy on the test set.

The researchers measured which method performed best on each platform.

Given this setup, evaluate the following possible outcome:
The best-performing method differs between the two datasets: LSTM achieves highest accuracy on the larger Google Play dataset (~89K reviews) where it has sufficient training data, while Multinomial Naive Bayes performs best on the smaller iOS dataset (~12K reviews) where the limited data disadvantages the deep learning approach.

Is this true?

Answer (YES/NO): NO